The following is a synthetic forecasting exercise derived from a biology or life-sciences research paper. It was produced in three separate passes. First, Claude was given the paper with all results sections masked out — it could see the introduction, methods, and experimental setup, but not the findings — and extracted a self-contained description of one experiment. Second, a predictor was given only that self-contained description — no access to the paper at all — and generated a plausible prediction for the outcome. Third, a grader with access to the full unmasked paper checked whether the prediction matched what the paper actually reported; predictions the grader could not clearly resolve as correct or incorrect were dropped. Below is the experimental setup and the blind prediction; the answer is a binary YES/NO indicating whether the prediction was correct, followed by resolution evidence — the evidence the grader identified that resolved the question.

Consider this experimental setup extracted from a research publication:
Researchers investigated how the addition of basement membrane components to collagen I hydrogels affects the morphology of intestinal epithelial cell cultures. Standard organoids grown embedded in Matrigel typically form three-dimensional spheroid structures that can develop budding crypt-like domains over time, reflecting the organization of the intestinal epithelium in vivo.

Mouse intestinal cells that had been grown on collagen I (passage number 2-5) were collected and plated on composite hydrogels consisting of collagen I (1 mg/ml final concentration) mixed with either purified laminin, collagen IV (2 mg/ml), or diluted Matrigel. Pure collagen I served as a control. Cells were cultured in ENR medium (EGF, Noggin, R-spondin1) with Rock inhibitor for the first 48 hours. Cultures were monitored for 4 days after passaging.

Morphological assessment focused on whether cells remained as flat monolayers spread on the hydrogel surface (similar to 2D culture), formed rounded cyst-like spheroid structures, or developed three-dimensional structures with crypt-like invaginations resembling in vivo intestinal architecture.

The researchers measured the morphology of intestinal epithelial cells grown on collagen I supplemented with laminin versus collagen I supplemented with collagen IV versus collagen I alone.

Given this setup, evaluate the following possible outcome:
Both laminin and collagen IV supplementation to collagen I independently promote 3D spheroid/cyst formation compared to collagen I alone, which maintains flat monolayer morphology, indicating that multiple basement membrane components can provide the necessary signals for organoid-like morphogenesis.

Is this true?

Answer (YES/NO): NO